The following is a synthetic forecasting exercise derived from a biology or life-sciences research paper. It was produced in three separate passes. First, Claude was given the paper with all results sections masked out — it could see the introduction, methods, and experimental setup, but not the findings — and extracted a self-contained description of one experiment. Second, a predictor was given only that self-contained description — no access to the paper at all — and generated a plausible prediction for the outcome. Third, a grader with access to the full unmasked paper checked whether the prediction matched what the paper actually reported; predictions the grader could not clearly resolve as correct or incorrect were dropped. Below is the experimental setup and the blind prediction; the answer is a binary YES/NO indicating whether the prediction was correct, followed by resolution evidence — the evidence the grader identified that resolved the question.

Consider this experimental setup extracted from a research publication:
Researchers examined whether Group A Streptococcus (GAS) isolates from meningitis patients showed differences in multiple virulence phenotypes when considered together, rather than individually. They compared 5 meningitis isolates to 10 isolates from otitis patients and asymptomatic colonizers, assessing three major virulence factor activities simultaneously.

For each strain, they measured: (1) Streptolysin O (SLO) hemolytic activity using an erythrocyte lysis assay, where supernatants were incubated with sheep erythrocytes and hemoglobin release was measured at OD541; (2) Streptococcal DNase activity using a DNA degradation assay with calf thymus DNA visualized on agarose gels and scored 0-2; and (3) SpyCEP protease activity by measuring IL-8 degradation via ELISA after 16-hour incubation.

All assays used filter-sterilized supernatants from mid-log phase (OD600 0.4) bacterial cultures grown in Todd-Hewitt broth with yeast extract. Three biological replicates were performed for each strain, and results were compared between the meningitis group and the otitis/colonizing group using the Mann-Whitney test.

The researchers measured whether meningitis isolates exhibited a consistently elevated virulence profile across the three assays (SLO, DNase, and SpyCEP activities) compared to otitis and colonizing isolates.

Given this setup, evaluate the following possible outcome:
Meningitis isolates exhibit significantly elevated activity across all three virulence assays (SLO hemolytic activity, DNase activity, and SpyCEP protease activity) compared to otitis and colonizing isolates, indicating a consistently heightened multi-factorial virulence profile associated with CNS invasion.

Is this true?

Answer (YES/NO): NO